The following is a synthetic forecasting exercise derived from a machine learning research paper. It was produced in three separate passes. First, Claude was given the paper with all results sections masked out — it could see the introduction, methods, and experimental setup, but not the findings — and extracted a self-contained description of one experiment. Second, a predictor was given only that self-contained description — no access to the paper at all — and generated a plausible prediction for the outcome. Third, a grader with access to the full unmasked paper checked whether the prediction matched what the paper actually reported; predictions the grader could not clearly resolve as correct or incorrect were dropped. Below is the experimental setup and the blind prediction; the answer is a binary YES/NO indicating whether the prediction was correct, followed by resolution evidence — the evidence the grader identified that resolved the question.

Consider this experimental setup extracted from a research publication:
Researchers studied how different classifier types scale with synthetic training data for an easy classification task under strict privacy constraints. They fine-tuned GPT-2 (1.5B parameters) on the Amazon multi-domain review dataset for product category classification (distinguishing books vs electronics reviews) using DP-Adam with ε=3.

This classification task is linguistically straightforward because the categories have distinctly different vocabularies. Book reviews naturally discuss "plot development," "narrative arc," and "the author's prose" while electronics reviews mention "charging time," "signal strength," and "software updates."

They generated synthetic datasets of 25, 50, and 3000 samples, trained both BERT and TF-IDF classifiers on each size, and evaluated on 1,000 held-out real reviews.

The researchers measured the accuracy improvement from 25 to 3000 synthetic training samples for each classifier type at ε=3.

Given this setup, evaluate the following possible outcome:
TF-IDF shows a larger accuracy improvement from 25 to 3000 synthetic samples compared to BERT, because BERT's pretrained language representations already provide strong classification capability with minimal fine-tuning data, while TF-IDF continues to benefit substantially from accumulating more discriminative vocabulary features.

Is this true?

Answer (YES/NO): YES